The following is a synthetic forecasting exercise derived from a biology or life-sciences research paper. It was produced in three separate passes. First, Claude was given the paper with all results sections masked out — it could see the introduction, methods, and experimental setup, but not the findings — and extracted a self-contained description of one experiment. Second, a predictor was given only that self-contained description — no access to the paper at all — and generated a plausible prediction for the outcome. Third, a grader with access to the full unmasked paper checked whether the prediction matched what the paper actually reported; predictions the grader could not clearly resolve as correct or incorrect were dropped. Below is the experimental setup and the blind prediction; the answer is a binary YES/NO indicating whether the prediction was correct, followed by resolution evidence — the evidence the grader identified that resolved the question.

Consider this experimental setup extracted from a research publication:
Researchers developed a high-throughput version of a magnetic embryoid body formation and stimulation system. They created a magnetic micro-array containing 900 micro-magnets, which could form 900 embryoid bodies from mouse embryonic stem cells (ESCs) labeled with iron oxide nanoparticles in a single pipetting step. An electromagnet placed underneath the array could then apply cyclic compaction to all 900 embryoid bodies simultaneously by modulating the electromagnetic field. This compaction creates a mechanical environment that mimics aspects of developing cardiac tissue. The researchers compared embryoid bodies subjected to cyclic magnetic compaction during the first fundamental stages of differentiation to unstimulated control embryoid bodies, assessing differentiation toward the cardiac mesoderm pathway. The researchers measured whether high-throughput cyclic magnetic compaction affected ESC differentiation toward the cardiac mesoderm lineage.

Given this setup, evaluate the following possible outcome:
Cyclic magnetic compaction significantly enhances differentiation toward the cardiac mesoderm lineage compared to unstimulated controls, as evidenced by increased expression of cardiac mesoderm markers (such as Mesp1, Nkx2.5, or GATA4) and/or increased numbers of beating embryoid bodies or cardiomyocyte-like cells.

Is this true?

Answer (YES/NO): YES